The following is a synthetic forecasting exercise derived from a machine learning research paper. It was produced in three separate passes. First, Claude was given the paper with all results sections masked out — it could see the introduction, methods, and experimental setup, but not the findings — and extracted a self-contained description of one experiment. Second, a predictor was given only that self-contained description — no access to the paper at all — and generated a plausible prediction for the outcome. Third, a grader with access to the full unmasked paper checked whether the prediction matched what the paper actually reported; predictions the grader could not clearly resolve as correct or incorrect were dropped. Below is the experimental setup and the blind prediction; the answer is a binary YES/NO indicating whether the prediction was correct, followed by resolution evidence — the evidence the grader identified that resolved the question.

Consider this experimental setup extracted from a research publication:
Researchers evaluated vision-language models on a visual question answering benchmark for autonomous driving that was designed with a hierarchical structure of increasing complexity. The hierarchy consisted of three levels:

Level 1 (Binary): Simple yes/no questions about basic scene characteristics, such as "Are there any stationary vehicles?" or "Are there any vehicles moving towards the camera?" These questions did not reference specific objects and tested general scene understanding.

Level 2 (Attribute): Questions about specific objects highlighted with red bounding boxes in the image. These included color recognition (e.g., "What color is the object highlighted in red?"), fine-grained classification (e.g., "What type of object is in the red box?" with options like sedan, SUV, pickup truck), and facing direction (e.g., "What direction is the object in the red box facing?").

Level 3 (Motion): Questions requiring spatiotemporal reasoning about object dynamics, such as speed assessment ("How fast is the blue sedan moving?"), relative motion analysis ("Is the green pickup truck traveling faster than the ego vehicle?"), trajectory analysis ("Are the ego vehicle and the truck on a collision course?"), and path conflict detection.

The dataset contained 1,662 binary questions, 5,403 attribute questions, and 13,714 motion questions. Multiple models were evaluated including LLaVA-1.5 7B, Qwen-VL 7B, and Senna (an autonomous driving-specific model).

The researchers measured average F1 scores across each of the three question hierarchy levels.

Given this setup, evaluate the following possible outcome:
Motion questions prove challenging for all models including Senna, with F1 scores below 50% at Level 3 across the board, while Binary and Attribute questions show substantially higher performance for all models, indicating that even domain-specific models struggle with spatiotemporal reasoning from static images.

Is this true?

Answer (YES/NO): NO